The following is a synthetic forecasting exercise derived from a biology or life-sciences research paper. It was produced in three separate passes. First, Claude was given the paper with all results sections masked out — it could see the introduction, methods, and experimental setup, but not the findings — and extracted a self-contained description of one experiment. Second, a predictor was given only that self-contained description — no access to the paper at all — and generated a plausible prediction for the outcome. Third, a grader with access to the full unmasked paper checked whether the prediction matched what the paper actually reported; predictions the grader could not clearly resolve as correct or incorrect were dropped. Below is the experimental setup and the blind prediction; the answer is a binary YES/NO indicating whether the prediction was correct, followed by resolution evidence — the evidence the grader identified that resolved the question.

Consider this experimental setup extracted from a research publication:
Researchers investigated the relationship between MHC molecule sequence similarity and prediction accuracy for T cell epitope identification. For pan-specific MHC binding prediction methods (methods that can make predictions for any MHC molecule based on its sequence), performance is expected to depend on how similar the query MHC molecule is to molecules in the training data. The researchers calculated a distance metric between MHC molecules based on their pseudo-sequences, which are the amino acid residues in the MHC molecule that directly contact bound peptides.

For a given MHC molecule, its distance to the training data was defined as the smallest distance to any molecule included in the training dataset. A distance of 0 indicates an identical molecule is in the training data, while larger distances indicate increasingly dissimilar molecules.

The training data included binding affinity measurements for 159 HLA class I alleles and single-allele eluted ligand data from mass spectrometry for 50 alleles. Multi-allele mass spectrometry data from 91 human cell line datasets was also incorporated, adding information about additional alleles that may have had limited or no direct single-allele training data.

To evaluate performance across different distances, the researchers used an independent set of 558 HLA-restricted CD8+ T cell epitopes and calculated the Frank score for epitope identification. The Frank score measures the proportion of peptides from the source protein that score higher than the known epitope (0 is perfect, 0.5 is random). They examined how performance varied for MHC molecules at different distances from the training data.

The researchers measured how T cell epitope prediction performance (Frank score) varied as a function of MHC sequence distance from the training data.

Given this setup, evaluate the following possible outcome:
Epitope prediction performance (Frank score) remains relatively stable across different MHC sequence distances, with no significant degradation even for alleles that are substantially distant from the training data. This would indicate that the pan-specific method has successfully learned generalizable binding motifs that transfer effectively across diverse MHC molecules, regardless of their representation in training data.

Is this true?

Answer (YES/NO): YES